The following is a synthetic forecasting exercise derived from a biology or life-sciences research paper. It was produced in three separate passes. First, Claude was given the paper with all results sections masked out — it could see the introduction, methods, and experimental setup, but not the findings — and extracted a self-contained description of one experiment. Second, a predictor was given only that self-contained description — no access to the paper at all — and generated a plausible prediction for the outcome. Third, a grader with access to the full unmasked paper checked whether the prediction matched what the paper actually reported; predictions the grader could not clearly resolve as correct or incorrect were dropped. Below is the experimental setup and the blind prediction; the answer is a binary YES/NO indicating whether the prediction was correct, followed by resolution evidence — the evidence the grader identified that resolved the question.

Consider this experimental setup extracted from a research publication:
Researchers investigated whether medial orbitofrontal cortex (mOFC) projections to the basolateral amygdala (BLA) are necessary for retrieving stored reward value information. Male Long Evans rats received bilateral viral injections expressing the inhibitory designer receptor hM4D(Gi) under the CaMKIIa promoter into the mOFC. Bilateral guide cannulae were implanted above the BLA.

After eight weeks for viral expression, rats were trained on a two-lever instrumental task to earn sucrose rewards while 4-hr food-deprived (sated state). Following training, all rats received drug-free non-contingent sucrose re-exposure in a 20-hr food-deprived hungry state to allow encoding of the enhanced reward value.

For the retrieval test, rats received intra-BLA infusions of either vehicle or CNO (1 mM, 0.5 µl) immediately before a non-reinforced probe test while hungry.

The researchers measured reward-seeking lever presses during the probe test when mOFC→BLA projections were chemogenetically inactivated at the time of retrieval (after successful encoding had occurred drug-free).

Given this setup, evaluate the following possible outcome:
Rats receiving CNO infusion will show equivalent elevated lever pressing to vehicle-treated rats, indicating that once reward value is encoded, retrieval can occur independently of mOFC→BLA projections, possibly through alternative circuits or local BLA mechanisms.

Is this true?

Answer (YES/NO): NO